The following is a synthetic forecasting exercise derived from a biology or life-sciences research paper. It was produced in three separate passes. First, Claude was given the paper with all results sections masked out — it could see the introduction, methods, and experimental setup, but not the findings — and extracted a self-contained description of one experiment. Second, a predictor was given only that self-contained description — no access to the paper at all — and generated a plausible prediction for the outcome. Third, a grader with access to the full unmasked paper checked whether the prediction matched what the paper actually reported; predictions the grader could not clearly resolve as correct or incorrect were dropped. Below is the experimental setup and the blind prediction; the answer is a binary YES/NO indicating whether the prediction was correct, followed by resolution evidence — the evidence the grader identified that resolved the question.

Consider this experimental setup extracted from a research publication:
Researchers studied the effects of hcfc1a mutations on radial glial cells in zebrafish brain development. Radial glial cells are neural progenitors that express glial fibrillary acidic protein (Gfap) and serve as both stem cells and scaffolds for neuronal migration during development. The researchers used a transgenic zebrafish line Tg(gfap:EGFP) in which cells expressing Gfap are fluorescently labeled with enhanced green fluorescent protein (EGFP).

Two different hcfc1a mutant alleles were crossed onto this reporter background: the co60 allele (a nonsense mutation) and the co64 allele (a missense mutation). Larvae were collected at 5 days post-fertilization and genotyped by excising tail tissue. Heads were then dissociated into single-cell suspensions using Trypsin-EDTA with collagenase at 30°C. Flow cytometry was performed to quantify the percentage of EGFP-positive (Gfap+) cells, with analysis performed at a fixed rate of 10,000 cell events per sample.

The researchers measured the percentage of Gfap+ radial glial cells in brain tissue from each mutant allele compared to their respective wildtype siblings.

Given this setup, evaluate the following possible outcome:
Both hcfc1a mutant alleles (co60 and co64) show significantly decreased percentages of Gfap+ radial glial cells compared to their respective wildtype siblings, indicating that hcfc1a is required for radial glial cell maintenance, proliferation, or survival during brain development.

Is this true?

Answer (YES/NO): NO